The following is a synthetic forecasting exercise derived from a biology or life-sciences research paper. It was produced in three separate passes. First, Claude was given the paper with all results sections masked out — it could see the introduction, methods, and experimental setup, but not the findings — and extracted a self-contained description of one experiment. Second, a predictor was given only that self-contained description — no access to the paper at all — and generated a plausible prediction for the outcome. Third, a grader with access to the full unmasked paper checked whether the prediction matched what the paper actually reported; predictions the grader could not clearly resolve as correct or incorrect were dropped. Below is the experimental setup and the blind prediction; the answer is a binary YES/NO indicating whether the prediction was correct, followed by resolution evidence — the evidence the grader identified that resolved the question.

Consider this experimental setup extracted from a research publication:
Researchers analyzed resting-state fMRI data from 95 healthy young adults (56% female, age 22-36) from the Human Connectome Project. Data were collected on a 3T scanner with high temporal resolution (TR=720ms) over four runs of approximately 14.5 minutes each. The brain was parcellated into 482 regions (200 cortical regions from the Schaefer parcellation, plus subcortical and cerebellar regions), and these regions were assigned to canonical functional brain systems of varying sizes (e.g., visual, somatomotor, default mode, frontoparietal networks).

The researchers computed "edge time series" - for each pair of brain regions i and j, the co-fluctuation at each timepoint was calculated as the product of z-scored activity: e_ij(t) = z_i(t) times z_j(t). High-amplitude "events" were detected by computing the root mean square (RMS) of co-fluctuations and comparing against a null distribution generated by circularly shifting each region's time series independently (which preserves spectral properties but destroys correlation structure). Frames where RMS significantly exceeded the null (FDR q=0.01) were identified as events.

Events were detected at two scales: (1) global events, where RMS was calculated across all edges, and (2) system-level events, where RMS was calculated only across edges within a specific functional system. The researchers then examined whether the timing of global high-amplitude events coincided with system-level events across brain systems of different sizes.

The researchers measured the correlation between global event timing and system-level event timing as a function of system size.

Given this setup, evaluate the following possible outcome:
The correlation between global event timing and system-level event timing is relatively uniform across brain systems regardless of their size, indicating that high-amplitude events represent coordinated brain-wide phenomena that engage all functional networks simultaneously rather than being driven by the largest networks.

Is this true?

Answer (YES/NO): NO